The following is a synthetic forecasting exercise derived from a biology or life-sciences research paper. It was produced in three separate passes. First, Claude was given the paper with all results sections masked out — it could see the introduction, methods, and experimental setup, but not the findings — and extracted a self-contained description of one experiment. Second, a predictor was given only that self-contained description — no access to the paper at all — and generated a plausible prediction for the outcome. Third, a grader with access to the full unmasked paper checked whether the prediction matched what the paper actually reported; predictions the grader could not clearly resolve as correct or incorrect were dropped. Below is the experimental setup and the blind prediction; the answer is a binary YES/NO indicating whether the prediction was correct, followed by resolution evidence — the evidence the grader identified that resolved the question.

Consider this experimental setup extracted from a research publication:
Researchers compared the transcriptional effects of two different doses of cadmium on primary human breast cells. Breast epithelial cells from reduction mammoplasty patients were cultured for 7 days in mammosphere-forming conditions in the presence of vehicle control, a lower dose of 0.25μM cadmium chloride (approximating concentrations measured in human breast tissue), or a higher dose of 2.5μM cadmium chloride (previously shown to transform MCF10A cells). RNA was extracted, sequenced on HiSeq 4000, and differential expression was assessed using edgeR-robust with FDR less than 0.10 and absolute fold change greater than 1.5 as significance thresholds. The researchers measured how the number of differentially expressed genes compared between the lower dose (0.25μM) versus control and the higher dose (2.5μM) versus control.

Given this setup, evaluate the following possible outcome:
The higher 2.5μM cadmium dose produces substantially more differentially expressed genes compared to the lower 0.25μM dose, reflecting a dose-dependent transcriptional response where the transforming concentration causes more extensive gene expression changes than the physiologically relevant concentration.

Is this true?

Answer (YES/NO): YES